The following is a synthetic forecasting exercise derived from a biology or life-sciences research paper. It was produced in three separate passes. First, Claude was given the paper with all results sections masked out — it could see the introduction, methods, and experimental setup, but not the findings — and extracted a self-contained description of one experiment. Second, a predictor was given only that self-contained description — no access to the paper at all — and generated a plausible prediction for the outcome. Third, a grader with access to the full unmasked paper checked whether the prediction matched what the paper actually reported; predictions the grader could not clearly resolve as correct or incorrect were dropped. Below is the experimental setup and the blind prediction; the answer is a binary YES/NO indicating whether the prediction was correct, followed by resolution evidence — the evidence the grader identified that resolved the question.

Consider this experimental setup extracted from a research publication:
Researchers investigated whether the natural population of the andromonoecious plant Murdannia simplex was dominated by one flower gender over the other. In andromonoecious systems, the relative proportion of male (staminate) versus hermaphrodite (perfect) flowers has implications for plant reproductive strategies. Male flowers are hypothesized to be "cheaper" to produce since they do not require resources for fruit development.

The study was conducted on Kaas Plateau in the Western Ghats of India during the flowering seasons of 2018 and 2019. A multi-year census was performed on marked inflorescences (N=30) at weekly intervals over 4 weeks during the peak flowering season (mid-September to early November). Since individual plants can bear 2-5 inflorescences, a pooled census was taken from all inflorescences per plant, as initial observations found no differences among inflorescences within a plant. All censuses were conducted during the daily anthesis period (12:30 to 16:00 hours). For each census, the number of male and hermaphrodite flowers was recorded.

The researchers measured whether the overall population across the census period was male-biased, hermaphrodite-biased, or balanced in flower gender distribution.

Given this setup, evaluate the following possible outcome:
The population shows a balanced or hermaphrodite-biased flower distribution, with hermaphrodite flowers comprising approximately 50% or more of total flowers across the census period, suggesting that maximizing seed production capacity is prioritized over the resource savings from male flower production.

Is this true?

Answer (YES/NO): NO